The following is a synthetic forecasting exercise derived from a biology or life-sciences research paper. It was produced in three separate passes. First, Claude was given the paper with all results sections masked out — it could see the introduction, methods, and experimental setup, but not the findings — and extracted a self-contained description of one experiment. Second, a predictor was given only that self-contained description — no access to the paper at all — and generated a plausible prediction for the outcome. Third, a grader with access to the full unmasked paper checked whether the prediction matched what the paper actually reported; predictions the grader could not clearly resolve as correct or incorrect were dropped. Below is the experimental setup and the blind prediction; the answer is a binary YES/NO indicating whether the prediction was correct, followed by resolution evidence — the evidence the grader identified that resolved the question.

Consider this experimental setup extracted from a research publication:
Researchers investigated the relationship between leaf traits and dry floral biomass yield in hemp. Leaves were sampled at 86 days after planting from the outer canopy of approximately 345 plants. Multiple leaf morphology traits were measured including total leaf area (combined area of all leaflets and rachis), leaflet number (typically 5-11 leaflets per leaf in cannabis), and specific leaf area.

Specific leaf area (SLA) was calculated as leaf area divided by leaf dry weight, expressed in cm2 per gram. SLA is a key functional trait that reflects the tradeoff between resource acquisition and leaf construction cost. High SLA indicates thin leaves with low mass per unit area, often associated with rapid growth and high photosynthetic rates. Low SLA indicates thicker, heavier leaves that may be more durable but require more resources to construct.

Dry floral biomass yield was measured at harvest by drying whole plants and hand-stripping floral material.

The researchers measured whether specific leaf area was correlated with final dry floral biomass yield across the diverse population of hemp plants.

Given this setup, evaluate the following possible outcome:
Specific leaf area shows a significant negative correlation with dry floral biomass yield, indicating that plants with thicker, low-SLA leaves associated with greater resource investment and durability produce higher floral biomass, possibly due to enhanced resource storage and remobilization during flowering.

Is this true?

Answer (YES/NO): NO